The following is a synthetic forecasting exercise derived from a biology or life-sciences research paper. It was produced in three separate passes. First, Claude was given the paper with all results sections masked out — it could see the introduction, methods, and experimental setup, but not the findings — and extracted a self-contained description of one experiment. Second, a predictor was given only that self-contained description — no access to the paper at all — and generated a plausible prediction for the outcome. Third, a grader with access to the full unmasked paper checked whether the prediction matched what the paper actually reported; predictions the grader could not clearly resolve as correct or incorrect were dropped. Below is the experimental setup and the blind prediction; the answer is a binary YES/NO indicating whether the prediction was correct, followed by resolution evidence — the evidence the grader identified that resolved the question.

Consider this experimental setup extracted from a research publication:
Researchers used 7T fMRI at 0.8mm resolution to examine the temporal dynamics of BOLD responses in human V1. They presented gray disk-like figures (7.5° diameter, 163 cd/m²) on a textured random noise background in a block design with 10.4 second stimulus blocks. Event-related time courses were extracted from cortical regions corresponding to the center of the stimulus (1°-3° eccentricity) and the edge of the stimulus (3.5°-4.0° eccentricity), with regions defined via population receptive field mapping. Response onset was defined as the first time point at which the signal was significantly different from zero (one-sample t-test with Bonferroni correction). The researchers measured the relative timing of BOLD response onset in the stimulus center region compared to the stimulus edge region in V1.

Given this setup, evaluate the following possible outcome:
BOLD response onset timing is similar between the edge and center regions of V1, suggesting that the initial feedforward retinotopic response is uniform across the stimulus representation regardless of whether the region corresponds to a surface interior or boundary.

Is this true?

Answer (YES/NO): NO